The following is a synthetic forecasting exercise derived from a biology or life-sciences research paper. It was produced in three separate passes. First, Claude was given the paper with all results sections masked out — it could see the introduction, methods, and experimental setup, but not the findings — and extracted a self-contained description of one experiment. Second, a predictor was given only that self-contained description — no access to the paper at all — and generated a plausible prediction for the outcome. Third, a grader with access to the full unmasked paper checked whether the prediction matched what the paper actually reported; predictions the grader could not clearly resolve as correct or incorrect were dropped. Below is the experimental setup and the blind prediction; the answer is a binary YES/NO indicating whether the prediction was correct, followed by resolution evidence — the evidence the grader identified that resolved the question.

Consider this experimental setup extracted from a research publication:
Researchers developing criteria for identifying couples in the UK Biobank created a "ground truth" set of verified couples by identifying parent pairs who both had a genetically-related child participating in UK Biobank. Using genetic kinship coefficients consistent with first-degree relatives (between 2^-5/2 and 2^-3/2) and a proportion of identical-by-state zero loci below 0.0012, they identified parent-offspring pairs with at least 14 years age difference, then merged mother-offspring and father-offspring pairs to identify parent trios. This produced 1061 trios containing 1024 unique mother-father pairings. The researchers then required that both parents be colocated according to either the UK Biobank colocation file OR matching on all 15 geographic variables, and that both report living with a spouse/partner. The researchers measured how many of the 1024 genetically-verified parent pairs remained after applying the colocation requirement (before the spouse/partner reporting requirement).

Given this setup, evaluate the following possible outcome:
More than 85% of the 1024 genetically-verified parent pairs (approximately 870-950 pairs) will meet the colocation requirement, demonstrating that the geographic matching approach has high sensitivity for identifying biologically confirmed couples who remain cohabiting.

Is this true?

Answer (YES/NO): NO